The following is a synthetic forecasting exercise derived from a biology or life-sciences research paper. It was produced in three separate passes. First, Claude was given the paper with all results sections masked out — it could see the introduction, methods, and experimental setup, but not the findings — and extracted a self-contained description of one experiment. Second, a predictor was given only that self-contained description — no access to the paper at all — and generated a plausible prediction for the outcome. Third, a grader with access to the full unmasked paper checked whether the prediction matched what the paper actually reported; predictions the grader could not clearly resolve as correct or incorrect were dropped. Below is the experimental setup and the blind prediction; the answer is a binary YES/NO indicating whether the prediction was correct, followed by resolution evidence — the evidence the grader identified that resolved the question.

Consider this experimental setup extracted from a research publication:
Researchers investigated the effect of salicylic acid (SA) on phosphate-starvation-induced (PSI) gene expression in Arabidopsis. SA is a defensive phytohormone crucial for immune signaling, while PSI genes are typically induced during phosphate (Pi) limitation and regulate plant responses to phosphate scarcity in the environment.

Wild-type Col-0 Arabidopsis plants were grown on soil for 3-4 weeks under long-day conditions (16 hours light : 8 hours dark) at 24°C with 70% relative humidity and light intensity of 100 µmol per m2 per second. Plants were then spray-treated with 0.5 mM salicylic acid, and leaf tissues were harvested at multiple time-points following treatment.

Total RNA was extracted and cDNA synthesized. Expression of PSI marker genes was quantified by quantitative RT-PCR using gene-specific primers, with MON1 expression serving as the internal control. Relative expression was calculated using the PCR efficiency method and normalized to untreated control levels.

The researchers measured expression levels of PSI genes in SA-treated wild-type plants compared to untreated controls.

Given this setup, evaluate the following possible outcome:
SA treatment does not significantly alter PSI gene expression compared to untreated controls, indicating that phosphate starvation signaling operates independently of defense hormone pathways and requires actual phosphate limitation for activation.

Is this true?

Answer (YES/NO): NO